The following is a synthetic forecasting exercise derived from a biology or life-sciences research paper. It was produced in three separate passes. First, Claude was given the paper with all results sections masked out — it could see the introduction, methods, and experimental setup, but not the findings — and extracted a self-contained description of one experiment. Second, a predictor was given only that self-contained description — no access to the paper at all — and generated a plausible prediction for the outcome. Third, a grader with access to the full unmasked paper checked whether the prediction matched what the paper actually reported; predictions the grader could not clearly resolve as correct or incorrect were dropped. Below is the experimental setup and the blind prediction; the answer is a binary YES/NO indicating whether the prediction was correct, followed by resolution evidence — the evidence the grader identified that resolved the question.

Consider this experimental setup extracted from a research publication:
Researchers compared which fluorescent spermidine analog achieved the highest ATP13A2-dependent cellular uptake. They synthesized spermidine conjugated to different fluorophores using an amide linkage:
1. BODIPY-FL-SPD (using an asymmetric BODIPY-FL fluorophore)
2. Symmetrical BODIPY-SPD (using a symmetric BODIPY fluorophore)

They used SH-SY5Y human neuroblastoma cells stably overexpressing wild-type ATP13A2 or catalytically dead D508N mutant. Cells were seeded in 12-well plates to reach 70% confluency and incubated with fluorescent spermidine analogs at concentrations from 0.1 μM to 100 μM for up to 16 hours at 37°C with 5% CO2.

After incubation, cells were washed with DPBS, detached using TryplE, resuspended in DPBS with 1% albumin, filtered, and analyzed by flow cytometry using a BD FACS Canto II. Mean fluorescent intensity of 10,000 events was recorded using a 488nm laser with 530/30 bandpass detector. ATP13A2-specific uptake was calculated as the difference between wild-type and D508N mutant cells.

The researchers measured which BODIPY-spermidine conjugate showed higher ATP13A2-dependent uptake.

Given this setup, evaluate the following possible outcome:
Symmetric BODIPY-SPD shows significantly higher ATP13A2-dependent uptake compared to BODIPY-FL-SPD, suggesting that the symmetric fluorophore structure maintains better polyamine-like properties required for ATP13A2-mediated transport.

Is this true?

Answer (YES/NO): NO